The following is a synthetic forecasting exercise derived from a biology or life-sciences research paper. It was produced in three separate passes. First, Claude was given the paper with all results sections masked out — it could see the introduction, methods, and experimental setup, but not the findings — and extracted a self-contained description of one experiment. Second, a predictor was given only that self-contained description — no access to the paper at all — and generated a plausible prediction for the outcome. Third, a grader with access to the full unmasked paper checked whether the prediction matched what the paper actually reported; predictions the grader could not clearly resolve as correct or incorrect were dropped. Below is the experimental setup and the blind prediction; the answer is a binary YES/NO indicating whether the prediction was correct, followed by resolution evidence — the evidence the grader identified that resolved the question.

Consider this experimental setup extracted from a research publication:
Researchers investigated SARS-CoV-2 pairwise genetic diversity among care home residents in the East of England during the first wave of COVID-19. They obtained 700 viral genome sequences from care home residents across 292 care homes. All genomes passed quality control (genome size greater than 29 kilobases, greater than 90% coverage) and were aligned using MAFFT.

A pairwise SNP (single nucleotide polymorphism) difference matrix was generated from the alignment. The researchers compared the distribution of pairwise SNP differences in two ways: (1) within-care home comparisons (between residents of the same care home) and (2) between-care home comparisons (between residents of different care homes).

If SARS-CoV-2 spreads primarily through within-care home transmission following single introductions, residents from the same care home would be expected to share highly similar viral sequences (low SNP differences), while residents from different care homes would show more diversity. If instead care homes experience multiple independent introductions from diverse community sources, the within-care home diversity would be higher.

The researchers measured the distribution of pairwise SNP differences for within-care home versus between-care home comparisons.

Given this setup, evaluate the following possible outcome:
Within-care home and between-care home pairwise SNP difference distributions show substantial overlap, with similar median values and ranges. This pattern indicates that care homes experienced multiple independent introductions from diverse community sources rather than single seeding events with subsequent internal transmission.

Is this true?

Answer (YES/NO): NO